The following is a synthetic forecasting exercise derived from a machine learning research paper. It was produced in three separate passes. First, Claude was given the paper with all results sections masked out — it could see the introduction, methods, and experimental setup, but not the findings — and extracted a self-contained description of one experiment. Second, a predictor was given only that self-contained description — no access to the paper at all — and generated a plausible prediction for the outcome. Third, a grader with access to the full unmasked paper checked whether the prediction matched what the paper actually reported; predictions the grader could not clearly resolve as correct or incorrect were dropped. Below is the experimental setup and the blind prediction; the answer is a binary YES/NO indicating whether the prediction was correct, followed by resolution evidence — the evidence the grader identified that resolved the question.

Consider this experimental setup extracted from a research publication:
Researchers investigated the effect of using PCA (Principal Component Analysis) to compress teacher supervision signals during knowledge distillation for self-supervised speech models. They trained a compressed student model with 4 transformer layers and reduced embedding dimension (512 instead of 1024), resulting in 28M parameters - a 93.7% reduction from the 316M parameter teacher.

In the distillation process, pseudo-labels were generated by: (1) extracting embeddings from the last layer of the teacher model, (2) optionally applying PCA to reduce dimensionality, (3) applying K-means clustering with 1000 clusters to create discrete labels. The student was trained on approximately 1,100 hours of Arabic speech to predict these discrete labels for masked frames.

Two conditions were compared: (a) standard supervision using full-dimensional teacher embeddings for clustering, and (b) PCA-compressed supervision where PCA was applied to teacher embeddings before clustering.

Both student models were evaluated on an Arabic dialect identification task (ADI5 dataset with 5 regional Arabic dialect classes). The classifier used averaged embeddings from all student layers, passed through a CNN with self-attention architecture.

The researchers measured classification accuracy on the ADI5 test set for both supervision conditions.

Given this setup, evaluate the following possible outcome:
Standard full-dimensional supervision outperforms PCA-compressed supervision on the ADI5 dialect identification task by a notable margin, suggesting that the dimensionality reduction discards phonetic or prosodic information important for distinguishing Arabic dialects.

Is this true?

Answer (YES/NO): YES